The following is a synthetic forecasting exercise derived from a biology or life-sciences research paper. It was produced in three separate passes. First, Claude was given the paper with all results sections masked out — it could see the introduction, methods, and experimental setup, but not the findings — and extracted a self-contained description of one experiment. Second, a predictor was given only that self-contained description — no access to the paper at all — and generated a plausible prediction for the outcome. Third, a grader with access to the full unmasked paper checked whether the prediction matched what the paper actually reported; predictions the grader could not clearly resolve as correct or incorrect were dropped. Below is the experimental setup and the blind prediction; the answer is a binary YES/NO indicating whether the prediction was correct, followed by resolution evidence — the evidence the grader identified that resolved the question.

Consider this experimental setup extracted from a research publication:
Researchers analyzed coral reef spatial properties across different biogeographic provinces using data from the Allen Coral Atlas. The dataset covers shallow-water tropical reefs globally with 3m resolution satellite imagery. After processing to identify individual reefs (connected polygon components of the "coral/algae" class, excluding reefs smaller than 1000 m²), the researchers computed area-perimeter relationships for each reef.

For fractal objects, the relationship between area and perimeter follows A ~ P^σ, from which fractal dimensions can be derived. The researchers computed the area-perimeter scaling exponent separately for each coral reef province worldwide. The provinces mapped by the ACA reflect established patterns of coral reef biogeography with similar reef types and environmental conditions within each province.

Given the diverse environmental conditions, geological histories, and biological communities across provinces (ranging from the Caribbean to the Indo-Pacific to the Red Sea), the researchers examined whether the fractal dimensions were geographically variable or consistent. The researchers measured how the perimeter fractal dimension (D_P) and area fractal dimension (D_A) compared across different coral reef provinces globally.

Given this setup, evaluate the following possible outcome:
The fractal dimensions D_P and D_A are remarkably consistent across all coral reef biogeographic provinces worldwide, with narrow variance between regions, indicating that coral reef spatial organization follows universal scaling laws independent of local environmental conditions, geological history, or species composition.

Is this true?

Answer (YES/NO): YES